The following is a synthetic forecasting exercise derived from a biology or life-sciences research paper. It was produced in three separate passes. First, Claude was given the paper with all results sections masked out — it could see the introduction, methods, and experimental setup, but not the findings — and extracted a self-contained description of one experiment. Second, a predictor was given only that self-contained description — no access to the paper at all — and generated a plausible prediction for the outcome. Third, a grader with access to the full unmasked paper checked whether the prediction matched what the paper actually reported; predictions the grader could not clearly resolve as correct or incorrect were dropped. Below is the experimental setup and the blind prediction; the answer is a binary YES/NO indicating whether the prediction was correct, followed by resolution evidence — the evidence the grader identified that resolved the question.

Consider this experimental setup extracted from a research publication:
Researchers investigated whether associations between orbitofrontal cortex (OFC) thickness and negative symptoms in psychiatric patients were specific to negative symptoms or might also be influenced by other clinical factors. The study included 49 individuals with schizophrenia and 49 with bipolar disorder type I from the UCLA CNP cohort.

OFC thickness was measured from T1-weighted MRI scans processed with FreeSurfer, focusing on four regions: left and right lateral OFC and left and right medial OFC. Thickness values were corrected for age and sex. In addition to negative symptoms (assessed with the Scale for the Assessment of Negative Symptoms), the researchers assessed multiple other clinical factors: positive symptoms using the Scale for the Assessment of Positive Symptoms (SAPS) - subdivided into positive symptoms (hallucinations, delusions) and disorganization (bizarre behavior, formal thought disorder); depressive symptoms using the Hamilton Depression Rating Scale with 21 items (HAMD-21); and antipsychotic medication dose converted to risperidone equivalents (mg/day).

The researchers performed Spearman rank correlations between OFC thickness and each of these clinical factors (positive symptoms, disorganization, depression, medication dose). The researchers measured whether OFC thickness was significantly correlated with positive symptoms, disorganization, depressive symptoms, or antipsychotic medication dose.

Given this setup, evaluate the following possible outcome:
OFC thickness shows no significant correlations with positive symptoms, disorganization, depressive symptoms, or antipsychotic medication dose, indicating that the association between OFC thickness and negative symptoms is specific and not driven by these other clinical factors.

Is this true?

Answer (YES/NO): NO